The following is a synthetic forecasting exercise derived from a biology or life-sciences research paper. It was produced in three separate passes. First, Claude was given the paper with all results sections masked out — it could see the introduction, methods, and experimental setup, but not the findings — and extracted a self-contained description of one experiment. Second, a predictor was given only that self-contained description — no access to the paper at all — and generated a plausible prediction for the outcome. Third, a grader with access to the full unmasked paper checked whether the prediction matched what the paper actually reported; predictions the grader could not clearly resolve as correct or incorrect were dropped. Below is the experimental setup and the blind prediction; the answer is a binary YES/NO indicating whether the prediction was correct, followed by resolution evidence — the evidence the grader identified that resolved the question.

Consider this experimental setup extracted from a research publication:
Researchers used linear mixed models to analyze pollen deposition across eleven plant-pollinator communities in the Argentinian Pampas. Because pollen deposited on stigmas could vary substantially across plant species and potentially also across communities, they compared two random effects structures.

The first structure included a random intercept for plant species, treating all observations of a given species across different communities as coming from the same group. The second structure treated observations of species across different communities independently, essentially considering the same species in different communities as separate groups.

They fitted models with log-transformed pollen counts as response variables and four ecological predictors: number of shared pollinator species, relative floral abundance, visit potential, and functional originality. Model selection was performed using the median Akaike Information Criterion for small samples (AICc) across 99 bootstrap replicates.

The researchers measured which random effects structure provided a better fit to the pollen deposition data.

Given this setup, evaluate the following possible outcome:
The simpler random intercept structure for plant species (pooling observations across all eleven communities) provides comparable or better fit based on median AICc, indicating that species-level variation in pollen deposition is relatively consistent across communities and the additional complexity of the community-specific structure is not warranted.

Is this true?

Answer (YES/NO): NO